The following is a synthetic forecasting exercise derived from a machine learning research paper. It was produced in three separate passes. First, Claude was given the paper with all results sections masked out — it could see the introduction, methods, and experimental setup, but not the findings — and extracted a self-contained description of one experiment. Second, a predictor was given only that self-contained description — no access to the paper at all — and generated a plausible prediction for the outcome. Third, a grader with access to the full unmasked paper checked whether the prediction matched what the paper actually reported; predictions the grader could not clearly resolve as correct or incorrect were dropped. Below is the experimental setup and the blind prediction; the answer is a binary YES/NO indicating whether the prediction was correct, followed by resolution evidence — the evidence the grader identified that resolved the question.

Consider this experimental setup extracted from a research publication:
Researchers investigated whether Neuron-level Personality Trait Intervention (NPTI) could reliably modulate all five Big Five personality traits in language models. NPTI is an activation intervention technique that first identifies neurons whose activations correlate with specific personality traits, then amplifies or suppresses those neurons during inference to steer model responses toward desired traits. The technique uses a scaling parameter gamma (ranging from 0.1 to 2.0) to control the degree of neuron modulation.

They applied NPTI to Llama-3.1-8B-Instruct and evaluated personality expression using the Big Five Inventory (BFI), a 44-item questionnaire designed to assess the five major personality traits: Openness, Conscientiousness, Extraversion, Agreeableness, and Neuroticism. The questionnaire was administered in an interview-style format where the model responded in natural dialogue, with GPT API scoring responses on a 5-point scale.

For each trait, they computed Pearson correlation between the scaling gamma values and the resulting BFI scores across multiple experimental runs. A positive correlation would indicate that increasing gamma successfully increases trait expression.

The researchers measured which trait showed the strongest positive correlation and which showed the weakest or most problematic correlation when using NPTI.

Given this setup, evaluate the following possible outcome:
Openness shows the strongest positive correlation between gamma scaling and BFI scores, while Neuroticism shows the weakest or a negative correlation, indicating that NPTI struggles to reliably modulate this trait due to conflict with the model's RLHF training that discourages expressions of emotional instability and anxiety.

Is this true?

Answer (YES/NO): YES